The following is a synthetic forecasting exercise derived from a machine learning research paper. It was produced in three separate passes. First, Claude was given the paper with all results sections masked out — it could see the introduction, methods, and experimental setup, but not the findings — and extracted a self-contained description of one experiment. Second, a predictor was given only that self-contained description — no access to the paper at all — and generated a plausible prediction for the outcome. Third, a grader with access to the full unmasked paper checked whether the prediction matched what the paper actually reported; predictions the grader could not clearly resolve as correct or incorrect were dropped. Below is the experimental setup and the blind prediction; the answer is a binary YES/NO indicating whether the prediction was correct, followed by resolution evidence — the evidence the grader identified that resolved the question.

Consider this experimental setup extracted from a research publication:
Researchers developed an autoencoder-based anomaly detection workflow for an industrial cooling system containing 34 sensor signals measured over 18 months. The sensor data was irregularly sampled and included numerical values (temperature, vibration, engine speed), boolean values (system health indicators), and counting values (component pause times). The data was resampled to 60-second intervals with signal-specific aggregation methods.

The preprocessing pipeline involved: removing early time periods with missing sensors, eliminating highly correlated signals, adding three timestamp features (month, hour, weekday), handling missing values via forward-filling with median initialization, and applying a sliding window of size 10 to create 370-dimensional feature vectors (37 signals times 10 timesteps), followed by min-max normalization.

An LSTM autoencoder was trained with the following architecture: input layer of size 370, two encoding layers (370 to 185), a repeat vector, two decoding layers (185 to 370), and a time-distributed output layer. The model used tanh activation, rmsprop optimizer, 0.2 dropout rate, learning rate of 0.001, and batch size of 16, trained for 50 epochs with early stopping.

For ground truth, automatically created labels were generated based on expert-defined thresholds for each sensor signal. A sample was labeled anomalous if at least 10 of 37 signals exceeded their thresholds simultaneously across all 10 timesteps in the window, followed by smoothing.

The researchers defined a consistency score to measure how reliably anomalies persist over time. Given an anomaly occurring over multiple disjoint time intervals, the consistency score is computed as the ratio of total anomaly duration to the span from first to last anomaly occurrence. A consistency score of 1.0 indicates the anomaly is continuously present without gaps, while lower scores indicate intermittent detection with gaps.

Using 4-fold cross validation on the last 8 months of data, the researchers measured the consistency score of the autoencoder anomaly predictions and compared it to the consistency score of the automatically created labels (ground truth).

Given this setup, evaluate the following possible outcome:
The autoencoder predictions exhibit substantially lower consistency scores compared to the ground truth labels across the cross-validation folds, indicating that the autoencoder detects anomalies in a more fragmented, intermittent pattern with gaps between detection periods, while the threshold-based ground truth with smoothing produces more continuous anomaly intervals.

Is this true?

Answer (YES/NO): NO